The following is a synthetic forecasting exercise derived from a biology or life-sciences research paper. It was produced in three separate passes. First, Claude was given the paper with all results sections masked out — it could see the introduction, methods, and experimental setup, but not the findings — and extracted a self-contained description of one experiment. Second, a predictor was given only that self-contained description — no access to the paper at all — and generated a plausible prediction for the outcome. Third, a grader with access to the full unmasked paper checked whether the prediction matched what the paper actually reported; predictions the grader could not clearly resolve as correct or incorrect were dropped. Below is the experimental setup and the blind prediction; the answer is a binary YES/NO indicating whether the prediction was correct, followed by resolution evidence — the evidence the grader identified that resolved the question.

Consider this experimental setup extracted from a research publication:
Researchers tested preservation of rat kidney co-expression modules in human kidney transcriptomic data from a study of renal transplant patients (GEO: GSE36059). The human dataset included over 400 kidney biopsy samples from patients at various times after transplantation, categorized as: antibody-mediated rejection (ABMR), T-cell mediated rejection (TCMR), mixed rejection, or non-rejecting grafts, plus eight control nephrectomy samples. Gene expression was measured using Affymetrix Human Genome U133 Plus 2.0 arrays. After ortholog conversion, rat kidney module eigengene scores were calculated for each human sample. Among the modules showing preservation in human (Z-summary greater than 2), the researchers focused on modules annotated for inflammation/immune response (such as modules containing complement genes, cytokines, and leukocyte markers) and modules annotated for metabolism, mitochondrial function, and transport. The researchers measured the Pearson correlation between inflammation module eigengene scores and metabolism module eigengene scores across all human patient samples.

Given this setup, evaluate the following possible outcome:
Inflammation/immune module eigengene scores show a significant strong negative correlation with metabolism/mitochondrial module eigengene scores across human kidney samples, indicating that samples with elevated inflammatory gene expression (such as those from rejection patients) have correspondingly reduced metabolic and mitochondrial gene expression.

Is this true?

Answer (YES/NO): YES